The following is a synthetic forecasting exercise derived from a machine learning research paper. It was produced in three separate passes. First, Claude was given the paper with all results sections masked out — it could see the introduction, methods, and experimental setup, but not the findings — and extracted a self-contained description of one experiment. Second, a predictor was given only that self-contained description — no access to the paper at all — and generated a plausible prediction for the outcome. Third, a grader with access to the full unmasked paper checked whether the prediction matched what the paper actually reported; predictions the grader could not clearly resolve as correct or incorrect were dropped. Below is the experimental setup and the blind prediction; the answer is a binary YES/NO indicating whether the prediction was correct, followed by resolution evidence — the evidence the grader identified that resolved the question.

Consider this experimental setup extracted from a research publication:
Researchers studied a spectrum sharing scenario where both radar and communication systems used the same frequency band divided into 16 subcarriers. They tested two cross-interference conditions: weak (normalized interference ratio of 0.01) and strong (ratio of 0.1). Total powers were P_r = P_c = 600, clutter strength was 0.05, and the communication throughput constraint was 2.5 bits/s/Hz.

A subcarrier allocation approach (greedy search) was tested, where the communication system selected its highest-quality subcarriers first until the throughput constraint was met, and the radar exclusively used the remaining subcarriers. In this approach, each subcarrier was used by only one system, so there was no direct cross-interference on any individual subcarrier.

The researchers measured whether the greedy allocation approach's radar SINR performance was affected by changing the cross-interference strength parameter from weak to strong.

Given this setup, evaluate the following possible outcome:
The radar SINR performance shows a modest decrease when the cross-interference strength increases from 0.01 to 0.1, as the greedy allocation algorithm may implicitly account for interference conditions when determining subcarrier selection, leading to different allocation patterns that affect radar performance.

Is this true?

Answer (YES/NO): NO